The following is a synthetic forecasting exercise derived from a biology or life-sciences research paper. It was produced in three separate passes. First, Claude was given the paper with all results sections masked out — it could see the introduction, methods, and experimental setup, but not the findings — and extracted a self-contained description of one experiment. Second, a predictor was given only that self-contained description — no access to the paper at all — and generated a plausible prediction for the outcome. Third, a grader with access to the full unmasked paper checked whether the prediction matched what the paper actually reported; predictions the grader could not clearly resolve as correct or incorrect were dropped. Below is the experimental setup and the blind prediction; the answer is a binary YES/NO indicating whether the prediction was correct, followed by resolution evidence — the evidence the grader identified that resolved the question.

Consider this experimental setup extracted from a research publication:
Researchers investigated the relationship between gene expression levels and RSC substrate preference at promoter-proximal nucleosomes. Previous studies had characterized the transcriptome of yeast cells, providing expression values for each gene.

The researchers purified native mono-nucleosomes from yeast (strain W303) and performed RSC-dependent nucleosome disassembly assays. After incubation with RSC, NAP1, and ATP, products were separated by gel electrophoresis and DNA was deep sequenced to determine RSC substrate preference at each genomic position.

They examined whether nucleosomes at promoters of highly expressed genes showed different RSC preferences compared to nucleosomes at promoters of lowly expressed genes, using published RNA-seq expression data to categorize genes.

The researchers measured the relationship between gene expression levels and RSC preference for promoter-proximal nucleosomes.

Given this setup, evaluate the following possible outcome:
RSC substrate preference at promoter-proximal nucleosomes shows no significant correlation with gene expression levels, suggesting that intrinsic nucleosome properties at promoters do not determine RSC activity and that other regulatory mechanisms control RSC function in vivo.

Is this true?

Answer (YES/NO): NO